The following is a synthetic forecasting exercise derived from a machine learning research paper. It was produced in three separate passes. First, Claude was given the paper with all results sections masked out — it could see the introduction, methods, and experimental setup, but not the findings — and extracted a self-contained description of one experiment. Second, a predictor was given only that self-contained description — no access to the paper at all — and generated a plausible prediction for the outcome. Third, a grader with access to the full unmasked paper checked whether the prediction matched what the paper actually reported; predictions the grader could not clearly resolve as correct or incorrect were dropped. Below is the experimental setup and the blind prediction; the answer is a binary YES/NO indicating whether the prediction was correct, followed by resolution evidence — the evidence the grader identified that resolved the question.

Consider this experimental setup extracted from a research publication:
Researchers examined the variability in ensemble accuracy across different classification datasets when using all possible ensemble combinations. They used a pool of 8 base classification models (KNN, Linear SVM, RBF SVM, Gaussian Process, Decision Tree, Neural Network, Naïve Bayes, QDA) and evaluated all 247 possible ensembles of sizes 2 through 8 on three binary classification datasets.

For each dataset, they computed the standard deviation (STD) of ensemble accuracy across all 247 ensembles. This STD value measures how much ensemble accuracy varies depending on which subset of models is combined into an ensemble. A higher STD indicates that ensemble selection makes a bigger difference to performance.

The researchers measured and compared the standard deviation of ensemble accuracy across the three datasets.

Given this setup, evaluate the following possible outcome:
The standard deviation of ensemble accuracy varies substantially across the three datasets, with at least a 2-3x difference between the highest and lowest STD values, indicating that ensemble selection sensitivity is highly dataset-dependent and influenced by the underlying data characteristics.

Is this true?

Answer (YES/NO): YES